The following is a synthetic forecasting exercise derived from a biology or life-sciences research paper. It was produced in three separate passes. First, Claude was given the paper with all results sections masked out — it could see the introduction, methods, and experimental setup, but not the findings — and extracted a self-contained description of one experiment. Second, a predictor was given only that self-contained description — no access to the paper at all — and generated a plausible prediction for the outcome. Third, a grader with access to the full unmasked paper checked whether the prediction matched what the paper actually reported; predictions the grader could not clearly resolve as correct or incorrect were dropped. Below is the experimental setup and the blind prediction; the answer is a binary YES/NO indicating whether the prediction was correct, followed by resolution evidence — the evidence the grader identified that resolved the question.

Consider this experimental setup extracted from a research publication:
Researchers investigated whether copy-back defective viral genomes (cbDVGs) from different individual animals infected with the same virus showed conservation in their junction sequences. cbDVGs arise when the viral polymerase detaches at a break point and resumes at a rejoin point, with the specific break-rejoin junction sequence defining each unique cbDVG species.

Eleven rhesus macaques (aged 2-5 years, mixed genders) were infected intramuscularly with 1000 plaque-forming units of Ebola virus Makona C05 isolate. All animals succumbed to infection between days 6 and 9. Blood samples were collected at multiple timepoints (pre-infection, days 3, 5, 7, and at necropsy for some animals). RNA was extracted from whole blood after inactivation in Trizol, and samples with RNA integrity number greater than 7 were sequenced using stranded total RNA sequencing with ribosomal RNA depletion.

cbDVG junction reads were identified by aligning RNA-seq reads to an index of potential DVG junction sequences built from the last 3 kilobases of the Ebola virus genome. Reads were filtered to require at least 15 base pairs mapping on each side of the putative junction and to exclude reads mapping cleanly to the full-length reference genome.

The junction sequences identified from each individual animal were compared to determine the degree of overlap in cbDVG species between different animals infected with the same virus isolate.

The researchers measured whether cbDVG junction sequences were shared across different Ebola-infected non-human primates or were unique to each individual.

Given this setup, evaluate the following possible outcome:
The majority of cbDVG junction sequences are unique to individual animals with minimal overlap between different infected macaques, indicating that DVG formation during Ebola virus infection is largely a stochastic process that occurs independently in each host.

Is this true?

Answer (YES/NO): NO